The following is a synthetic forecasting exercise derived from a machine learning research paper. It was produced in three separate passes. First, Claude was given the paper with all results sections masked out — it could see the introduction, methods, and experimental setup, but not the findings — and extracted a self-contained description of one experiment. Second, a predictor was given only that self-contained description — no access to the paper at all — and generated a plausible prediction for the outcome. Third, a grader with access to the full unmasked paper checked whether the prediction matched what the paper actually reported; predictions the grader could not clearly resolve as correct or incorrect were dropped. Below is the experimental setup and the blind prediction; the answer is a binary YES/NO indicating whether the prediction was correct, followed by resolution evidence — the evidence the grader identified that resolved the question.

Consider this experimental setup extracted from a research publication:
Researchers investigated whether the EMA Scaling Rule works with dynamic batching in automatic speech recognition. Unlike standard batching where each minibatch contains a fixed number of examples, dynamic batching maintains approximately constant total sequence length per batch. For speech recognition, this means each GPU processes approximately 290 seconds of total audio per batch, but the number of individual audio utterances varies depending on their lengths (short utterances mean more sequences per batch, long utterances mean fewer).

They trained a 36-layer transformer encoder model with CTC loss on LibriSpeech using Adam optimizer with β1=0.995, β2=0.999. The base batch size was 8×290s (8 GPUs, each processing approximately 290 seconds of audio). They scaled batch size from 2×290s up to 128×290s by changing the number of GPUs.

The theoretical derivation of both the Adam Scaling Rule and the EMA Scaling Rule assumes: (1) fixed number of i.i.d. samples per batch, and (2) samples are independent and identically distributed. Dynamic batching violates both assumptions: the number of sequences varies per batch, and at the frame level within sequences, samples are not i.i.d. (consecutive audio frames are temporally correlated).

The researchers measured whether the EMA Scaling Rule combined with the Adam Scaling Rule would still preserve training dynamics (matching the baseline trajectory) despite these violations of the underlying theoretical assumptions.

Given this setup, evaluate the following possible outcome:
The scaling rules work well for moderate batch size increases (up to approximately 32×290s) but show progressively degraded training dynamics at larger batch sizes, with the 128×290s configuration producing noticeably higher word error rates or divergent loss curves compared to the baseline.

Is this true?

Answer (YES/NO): NO